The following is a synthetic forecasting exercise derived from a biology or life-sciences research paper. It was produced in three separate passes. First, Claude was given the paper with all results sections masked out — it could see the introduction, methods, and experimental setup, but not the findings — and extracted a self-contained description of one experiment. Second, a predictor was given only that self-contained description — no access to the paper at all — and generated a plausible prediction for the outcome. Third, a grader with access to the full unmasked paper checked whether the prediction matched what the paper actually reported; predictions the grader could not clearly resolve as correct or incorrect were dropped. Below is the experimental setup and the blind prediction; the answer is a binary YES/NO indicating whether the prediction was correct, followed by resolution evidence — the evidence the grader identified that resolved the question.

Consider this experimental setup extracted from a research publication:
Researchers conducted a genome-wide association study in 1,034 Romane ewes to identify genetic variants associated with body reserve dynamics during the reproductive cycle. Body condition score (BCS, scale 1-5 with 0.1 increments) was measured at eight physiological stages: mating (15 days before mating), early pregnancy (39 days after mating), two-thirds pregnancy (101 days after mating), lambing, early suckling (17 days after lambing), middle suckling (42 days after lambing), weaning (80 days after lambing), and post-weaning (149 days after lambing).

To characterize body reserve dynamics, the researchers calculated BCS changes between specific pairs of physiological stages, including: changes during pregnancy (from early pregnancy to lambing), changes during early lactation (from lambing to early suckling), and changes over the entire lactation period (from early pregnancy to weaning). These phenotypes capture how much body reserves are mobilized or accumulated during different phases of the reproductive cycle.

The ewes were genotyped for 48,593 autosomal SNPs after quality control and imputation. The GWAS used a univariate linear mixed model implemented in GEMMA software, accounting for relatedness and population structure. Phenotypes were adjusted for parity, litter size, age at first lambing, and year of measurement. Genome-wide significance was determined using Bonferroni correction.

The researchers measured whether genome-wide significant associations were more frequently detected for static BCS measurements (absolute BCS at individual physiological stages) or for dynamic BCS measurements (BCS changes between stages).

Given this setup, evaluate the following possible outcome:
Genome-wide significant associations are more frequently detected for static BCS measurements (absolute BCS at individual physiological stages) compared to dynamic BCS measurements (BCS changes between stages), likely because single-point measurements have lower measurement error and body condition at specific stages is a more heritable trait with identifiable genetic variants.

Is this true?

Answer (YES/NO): YES